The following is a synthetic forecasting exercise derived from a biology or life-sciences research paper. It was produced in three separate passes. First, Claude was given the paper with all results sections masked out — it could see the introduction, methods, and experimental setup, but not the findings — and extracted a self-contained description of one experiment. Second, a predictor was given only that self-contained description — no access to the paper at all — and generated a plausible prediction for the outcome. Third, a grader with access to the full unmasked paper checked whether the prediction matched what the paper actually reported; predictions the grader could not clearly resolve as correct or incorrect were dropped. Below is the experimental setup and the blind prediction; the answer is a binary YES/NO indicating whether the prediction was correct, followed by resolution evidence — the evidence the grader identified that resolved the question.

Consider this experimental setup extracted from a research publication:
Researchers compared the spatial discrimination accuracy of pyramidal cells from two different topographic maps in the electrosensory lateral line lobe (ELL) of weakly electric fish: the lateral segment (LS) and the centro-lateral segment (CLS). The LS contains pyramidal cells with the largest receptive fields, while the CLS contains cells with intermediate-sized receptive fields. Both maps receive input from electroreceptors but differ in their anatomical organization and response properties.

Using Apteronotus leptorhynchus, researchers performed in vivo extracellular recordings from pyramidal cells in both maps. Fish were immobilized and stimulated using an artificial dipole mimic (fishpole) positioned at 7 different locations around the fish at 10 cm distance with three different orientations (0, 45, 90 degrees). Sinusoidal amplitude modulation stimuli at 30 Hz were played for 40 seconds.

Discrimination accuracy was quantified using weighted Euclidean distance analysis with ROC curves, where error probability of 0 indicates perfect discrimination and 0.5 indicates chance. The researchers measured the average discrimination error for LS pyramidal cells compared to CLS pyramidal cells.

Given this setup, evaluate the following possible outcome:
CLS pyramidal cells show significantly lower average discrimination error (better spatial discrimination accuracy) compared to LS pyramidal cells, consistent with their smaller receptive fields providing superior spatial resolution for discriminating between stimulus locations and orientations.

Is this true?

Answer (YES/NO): NO